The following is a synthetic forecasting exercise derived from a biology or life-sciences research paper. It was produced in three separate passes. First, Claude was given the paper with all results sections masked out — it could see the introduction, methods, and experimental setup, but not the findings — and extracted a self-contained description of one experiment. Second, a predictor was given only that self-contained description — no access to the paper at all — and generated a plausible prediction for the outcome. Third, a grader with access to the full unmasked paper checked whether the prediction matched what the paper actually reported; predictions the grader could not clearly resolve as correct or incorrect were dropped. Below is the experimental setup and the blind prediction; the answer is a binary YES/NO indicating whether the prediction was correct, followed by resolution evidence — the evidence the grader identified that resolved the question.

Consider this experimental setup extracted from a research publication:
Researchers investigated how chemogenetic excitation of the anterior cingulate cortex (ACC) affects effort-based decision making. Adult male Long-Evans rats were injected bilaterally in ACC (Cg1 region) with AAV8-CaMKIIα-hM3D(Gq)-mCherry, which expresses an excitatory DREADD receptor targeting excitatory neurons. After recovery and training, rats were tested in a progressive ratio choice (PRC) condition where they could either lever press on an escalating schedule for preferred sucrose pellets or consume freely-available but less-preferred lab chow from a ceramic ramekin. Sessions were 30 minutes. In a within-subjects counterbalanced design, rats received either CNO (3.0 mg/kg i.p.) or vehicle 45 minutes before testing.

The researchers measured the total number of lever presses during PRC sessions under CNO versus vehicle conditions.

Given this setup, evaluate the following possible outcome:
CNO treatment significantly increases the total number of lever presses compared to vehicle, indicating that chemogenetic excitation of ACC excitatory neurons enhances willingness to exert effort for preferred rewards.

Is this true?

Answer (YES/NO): NO